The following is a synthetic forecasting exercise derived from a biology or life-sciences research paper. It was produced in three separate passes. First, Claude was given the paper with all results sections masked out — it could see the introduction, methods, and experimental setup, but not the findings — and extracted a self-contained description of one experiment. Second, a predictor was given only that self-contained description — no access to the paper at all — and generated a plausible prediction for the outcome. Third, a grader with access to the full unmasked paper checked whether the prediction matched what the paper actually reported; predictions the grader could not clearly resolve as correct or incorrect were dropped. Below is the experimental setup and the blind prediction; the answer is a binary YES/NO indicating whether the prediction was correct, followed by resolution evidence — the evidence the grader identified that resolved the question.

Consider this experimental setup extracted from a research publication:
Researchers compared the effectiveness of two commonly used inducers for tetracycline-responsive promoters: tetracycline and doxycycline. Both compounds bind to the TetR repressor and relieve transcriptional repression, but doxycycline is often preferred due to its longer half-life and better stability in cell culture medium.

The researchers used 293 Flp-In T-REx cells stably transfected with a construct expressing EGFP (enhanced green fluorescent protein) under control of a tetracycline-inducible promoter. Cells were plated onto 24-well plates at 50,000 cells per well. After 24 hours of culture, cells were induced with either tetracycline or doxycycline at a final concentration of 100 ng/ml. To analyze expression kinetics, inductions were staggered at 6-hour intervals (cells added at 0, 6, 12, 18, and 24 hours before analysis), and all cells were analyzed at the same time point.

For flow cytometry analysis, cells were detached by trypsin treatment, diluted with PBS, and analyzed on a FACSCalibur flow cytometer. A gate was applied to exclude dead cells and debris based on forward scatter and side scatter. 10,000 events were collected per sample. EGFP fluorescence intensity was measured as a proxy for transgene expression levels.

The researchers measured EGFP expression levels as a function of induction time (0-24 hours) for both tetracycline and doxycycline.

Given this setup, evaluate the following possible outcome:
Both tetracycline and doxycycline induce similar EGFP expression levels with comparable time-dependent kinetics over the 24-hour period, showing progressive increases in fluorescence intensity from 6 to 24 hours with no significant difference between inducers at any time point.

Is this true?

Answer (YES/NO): NO